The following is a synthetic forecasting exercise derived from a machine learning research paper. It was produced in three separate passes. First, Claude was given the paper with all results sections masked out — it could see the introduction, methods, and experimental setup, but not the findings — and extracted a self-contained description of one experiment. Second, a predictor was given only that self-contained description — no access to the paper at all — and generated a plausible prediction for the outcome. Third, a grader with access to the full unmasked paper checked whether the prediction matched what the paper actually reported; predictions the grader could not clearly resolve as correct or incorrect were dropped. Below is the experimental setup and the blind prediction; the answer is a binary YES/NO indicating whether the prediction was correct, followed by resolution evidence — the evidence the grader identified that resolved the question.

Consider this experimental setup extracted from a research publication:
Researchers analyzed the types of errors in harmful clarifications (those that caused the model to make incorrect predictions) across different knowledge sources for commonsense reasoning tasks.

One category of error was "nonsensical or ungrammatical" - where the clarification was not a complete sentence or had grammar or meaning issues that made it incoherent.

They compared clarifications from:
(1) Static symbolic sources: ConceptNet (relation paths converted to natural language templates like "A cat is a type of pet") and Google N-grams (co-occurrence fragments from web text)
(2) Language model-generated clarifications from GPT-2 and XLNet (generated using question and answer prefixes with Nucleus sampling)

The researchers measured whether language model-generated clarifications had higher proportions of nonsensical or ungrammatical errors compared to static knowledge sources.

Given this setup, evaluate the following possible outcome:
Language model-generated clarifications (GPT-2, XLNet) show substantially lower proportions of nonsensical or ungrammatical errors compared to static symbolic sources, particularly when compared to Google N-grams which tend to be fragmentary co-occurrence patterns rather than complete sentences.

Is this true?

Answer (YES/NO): NO